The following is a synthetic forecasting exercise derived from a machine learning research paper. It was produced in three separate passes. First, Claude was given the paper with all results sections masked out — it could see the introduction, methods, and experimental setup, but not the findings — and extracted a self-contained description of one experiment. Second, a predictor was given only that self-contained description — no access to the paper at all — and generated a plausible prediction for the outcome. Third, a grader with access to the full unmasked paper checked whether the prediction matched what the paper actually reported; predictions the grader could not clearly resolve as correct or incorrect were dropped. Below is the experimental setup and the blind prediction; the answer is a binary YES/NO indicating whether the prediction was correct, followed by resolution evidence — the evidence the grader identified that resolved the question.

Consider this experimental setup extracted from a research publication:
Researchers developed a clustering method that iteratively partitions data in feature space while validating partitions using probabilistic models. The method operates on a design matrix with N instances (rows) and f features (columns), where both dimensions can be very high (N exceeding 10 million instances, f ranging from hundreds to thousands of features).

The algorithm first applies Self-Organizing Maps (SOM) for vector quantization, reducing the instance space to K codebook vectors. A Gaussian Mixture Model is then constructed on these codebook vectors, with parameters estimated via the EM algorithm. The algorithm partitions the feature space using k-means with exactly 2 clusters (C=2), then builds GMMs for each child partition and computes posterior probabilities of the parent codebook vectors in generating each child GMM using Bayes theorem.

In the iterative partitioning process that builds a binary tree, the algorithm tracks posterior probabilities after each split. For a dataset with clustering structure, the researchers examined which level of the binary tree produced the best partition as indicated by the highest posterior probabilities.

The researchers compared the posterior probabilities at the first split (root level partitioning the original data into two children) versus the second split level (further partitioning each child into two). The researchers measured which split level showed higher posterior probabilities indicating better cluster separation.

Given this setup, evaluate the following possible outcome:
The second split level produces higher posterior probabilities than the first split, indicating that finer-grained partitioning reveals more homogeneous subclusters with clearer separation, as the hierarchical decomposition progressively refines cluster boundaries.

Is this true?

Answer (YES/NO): YES